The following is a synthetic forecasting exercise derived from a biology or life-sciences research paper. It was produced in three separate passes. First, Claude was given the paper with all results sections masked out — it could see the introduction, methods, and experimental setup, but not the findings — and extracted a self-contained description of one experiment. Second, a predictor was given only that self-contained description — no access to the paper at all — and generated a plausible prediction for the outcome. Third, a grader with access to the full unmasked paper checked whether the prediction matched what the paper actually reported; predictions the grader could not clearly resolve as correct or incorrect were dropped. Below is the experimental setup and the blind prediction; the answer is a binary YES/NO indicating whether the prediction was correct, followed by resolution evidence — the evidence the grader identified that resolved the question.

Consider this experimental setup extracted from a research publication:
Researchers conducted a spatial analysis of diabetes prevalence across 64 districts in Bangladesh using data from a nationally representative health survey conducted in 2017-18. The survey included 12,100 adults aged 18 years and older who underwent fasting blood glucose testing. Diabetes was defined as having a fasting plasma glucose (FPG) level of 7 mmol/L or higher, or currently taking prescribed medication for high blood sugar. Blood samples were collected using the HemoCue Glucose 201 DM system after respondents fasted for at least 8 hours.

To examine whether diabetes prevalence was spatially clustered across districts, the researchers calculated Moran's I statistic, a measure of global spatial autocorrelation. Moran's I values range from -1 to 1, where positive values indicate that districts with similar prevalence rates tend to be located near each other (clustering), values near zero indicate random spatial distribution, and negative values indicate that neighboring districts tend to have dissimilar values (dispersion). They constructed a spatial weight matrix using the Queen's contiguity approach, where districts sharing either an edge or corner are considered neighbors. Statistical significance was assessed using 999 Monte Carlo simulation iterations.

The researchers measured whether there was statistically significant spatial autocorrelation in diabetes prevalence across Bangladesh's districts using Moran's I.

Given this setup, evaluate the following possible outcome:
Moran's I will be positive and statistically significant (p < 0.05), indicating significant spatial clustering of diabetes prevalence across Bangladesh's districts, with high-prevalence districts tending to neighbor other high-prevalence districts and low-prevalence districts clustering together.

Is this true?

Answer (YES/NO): YES